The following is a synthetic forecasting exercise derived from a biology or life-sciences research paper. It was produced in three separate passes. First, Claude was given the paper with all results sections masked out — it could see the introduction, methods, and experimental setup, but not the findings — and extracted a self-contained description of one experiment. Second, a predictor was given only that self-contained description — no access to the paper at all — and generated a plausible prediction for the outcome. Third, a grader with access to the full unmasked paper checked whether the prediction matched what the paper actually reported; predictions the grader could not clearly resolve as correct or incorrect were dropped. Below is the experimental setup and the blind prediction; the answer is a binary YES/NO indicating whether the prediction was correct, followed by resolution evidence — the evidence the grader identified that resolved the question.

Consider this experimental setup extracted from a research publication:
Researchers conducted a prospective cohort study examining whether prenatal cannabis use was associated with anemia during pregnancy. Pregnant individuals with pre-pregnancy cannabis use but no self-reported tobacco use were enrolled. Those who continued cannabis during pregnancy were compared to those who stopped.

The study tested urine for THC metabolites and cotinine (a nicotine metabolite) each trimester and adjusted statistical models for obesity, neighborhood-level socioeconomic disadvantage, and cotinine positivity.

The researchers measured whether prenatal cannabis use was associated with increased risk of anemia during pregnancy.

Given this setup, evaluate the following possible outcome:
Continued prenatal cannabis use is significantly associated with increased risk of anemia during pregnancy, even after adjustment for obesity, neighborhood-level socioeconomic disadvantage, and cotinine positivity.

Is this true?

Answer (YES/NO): NO